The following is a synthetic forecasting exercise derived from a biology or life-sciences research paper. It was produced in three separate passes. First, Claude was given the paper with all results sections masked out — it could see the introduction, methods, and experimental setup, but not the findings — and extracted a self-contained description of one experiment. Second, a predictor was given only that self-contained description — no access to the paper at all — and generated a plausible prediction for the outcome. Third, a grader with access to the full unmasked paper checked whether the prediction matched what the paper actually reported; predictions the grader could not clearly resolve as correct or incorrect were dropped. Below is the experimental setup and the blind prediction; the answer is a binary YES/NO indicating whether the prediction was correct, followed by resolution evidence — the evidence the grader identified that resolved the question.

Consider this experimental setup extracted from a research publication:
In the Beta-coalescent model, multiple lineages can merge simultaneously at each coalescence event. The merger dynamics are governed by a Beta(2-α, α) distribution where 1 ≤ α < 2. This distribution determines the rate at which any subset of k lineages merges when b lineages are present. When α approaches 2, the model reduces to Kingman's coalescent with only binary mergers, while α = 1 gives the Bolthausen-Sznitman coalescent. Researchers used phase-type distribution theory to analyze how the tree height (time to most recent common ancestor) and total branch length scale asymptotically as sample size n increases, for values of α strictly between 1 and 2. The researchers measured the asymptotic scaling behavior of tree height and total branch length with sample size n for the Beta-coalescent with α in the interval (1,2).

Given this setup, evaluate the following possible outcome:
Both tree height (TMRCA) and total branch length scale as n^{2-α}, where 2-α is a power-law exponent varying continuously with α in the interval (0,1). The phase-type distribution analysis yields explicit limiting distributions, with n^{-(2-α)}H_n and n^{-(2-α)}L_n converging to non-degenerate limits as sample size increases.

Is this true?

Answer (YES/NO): NO